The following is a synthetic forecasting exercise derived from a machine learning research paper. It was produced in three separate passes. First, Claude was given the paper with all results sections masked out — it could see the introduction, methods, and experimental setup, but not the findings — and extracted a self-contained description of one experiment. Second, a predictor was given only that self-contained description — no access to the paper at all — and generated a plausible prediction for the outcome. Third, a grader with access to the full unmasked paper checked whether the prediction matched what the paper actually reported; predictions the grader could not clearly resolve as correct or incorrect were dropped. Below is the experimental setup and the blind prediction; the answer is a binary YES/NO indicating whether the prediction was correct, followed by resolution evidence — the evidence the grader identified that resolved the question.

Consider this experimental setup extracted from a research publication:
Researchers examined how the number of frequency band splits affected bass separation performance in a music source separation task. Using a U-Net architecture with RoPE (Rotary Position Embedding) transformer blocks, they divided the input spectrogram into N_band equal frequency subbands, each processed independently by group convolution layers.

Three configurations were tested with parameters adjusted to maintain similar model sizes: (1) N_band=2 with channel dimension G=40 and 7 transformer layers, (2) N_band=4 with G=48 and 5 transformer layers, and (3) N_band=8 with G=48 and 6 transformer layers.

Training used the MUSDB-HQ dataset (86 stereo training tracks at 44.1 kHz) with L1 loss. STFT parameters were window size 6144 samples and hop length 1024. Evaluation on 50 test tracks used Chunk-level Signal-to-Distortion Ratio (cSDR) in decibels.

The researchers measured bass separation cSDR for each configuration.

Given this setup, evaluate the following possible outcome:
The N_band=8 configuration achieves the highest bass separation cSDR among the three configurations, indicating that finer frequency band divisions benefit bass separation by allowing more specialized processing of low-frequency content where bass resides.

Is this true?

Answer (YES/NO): NO